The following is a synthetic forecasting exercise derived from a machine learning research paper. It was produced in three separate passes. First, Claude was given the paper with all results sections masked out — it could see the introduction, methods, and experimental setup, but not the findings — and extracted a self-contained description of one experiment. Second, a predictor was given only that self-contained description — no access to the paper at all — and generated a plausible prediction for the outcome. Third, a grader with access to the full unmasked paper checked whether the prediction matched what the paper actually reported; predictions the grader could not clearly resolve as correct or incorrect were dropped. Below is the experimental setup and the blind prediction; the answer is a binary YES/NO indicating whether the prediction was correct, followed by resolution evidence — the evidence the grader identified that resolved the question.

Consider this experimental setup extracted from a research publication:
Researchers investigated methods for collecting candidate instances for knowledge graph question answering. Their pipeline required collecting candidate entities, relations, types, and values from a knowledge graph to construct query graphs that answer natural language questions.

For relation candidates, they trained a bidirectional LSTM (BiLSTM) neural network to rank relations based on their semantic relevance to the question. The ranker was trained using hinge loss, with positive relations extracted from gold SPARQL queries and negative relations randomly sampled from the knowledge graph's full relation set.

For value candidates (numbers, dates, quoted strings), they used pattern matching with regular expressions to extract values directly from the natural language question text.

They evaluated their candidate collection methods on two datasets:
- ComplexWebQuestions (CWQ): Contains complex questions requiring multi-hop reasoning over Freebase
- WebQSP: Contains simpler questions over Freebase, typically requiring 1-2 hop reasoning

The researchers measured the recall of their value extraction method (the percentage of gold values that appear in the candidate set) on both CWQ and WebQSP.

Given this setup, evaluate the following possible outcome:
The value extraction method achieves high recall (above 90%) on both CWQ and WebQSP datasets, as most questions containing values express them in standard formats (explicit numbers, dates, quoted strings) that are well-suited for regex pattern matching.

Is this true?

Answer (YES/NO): NO